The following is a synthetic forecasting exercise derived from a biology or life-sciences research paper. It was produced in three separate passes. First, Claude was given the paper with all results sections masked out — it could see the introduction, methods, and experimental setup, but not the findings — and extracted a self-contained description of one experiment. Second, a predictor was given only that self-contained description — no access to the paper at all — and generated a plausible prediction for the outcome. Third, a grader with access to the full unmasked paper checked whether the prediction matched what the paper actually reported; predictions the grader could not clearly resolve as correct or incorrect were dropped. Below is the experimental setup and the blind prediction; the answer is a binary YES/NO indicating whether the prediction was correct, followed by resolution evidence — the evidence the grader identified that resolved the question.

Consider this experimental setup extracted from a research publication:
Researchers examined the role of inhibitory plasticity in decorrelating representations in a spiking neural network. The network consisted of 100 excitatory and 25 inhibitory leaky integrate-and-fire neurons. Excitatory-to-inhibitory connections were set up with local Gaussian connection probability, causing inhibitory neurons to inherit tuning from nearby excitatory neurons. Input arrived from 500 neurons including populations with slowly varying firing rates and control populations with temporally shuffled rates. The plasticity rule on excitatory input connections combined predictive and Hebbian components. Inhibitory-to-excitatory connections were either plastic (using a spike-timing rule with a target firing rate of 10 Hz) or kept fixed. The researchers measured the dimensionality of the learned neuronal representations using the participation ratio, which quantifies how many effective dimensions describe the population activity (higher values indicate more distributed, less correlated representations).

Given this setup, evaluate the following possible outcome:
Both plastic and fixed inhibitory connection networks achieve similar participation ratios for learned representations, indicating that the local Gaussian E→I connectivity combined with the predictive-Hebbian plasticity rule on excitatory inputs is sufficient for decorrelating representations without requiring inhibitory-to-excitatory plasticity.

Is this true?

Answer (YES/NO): YES